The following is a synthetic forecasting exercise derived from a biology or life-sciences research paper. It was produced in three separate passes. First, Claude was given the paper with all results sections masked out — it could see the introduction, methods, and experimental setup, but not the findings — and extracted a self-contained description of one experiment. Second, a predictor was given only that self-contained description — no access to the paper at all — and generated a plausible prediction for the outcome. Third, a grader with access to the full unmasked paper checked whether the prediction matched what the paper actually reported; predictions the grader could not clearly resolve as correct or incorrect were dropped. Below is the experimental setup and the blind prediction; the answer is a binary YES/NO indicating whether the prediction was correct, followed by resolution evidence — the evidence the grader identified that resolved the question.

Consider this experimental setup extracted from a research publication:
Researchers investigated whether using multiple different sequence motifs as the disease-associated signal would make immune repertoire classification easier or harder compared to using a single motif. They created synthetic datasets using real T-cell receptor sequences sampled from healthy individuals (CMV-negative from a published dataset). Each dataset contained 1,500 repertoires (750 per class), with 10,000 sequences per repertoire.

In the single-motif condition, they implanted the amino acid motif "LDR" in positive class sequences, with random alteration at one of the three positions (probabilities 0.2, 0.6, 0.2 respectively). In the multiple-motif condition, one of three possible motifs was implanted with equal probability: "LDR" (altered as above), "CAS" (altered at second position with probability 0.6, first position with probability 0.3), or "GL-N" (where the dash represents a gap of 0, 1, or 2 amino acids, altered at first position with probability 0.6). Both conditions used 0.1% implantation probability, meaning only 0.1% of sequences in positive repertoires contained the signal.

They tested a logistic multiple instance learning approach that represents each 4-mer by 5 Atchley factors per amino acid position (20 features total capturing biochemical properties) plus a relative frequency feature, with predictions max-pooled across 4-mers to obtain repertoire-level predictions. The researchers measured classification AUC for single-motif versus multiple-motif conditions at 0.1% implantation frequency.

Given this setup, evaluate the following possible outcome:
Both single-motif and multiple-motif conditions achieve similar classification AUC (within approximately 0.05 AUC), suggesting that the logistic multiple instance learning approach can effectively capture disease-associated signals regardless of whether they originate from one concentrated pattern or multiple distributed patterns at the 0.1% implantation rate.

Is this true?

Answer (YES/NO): NO